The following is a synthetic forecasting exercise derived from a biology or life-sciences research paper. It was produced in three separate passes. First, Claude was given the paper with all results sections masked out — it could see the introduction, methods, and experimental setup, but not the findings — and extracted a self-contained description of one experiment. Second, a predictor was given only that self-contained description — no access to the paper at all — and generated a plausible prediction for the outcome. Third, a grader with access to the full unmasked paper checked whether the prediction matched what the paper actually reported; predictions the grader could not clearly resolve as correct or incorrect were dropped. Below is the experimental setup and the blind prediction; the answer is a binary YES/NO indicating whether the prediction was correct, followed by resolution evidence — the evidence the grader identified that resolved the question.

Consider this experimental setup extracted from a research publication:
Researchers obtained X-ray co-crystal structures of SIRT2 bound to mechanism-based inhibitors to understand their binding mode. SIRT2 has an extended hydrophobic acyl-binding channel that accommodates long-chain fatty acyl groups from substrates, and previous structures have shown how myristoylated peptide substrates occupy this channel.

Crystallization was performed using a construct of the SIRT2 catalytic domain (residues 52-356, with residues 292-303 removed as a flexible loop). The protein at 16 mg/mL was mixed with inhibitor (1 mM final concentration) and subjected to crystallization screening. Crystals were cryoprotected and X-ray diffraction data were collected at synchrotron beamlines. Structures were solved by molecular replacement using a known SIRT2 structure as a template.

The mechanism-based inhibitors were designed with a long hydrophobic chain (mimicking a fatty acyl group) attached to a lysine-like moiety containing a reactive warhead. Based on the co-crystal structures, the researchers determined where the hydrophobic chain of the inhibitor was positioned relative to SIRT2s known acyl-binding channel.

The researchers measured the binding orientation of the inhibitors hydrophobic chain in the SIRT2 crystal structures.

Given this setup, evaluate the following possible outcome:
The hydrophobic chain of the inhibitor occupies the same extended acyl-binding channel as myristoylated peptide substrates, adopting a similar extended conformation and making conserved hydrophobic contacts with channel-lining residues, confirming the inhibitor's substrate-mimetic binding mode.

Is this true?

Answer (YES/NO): YES